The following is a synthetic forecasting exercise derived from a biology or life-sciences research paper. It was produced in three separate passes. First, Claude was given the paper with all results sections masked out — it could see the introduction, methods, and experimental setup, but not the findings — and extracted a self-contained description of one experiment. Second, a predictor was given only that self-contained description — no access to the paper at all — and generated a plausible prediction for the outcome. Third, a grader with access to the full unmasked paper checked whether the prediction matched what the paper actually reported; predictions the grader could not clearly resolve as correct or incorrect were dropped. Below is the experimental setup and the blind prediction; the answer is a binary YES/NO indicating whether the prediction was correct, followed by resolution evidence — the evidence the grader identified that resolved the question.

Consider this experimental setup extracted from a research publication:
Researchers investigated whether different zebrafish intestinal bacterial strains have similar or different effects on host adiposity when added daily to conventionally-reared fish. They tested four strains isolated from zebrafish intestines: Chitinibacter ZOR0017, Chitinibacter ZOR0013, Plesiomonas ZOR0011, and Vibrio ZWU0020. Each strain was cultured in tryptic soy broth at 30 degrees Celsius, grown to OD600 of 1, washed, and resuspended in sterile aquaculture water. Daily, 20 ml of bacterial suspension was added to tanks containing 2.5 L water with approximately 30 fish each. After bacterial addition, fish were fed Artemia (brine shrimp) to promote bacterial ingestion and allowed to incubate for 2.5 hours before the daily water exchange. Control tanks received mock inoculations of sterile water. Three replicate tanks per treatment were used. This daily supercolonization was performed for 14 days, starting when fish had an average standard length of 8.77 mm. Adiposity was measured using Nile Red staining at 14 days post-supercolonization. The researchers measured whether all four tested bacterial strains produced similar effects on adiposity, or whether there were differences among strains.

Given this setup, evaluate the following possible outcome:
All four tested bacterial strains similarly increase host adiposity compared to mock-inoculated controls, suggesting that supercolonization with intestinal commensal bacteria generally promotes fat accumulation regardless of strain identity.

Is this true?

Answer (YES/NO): NO